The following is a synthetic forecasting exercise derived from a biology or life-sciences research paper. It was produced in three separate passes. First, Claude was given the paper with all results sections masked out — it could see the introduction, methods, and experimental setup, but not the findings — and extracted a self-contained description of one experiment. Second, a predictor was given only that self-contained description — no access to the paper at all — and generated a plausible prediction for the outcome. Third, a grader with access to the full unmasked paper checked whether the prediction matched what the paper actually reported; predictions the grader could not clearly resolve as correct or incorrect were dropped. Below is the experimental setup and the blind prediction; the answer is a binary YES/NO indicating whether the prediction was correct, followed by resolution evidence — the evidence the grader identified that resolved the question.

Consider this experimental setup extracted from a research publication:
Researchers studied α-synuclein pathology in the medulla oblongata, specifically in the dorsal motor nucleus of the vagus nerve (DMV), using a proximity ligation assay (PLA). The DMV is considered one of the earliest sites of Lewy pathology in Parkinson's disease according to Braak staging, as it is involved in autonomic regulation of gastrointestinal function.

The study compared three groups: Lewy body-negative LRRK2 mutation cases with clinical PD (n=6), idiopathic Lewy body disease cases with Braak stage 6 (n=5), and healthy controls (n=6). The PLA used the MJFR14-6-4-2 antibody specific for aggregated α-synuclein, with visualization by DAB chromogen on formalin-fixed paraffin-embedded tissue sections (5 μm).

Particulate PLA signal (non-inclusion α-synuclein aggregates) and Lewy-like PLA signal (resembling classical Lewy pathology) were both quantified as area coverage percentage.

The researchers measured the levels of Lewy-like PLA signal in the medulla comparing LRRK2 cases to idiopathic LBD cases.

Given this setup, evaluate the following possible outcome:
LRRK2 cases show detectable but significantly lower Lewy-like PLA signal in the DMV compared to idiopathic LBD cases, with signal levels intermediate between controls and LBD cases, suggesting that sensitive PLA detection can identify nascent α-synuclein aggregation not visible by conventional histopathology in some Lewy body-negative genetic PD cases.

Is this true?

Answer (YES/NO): NO